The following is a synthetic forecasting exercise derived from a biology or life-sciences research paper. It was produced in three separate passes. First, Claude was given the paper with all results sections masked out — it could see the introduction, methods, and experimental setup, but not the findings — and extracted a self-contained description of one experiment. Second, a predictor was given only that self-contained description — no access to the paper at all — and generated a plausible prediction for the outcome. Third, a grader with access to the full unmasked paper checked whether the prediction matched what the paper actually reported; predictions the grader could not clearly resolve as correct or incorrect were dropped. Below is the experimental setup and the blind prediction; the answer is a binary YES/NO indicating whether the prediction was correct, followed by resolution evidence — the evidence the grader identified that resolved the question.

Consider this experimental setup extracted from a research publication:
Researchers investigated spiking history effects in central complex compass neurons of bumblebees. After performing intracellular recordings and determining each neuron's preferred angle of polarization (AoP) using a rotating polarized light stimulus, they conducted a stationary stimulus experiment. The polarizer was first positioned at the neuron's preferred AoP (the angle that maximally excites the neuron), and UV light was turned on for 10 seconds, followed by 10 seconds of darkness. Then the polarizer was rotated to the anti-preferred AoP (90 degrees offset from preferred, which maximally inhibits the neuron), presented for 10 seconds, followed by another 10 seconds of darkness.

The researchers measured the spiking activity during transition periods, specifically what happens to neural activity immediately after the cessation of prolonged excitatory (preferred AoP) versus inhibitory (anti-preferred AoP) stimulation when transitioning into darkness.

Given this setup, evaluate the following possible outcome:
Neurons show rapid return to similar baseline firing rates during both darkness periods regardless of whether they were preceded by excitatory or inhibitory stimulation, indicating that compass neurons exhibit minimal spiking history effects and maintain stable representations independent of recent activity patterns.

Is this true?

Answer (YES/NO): NO